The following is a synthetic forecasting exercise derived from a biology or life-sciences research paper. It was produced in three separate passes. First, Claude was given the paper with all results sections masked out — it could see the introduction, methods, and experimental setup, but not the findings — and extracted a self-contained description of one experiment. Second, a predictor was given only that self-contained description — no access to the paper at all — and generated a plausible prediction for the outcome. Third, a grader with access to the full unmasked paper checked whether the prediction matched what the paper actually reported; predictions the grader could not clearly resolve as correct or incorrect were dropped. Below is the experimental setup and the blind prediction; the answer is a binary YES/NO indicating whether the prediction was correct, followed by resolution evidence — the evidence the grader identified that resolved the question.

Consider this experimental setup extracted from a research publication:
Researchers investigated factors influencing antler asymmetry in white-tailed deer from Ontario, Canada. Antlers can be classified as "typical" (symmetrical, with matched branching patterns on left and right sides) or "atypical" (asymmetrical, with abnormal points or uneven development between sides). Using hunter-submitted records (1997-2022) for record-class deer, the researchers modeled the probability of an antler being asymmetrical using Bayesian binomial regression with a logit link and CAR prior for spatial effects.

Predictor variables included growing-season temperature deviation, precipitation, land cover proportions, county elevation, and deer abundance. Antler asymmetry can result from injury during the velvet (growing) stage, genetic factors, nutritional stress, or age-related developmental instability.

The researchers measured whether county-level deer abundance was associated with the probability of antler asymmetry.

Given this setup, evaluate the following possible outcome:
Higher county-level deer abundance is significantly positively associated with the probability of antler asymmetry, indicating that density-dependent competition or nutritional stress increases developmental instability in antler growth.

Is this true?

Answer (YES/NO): NO